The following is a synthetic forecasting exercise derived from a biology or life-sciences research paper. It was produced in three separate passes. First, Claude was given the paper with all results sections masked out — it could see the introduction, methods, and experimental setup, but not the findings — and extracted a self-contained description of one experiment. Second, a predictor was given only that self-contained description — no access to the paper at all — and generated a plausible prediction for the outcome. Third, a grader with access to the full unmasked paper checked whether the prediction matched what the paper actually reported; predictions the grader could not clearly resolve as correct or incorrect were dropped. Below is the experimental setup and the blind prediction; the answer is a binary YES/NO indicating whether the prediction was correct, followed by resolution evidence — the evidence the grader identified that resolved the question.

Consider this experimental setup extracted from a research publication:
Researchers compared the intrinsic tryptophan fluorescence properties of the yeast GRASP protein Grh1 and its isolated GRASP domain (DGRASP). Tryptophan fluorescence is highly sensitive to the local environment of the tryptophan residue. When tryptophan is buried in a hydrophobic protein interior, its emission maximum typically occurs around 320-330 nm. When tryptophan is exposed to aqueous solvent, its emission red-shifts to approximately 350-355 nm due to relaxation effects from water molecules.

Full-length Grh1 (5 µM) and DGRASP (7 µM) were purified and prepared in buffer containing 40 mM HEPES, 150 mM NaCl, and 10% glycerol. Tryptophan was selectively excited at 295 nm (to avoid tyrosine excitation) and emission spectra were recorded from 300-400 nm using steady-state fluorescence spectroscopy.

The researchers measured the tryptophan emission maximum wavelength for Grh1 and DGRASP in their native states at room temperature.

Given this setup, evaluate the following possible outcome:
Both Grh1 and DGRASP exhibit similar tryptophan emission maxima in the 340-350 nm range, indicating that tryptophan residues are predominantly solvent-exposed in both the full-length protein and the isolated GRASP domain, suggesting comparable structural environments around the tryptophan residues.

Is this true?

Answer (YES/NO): NO